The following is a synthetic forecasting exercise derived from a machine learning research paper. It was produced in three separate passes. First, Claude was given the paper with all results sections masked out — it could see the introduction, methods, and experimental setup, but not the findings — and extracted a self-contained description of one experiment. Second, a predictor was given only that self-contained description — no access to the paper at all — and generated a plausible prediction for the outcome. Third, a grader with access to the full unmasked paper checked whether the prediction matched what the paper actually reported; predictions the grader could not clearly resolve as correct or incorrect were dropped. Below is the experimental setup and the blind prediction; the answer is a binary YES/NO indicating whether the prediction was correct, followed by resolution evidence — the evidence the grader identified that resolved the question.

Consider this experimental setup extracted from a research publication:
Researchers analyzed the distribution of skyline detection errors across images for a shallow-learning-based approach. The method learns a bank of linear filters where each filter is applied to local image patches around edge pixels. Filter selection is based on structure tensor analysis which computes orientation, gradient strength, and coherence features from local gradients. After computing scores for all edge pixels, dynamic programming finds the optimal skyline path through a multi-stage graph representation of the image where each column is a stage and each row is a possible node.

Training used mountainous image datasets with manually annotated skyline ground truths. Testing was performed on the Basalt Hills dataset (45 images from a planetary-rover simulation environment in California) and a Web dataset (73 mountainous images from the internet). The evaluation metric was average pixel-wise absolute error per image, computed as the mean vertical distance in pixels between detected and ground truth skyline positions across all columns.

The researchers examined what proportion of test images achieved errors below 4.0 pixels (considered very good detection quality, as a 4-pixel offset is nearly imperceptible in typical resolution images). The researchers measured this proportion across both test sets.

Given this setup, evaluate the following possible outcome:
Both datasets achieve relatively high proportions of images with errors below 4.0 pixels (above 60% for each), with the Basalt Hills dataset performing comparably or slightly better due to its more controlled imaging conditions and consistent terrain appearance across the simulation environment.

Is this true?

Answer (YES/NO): YES